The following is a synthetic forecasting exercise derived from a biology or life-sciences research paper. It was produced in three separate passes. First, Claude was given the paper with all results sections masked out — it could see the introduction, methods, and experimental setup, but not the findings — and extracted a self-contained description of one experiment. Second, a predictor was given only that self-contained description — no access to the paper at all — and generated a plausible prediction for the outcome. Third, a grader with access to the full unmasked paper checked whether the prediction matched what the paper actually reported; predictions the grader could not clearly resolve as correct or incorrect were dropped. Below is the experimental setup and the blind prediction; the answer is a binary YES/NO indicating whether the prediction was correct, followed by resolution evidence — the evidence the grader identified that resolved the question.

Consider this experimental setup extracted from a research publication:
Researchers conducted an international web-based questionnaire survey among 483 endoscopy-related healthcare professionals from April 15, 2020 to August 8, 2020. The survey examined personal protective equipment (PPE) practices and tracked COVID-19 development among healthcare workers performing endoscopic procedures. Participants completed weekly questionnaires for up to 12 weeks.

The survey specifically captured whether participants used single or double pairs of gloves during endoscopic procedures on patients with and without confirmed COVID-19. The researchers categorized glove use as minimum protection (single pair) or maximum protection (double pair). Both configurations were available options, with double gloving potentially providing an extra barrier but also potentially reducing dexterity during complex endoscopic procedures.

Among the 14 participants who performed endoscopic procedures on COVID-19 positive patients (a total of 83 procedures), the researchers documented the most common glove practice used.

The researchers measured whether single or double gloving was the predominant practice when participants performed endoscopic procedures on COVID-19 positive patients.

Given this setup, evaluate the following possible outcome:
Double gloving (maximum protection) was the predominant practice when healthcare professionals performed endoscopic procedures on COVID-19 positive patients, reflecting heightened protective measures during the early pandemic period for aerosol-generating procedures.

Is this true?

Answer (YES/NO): NO